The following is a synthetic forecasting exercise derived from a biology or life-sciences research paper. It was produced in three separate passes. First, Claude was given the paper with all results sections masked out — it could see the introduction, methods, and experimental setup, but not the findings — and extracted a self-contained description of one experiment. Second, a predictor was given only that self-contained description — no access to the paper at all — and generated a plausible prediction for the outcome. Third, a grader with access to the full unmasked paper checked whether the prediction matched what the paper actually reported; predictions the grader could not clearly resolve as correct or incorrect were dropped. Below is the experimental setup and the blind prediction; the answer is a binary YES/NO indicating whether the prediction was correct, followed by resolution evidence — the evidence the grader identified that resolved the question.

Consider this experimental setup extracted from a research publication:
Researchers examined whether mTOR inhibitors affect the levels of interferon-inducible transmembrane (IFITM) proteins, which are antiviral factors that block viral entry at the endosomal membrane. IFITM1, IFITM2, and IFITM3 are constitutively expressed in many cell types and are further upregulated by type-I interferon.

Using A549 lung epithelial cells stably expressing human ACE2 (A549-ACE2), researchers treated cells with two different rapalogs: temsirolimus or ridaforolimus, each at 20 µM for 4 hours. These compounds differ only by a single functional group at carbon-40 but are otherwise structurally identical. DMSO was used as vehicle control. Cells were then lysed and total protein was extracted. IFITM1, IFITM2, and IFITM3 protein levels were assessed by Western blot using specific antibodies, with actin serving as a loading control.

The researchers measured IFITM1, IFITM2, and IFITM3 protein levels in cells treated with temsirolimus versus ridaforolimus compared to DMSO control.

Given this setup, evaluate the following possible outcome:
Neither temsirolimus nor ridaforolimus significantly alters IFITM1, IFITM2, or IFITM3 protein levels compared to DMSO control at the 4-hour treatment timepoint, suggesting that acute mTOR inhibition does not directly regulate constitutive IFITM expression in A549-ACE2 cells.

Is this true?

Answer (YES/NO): NO